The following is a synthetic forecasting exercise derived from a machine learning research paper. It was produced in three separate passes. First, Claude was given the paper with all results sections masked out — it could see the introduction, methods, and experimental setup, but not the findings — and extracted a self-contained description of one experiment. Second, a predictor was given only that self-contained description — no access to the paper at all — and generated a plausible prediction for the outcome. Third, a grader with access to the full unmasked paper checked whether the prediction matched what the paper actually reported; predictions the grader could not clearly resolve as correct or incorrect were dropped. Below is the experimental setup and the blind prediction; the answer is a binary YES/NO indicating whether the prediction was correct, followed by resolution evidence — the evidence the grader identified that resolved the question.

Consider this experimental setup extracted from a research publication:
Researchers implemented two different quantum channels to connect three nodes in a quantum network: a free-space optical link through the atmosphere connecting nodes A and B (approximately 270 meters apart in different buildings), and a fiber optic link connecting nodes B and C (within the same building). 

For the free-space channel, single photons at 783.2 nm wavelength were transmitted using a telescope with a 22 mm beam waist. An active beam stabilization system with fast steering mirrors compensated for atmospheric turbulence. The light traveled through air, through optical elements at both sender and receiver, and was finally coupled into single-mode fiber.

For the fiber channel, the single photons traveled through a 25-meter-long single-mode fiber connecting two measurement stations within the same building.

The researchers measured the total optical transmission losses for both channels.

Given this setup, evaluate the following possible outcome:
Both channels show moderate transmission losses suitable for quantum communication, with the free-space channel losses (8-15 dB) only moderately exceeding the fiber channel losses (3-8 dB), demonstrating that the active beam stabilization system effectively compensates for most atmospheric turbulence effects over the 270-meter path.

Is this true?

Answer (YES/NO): NO